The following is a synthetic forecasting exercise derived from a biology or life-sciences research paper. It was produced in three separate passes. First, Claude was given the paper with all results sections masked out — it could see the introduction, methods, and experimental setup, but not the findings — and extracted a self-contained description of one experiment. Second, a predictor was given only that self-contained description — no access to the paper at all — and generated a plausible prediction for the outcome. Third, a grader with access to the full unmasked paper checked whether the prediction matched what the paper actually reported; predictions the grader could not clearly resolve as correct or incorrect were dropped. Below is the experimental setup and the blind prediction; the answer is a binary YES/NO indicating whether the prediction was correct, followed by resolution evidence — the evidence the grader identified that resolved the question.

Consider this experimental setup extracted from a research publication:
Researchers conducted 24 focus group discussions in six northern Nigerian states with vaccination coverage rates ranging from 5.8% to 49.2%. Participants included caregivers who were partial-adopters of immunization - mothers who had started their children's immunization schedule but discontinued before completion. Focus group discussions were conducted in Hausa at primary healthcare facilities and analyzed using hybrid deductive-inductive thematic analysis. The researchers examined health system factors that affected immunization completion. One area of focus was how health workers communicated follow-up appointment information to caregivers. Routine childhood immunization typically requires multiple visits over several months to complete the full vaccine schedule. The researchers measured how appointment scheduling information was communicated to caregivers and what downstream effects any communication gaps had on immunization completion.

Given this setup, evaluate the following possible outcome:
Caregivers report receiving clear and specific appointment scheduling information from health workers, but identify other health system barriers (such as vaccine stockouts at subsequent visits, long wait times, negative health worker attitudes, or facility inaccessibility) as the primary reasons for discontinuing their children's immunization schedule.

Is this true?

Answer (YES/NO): NO